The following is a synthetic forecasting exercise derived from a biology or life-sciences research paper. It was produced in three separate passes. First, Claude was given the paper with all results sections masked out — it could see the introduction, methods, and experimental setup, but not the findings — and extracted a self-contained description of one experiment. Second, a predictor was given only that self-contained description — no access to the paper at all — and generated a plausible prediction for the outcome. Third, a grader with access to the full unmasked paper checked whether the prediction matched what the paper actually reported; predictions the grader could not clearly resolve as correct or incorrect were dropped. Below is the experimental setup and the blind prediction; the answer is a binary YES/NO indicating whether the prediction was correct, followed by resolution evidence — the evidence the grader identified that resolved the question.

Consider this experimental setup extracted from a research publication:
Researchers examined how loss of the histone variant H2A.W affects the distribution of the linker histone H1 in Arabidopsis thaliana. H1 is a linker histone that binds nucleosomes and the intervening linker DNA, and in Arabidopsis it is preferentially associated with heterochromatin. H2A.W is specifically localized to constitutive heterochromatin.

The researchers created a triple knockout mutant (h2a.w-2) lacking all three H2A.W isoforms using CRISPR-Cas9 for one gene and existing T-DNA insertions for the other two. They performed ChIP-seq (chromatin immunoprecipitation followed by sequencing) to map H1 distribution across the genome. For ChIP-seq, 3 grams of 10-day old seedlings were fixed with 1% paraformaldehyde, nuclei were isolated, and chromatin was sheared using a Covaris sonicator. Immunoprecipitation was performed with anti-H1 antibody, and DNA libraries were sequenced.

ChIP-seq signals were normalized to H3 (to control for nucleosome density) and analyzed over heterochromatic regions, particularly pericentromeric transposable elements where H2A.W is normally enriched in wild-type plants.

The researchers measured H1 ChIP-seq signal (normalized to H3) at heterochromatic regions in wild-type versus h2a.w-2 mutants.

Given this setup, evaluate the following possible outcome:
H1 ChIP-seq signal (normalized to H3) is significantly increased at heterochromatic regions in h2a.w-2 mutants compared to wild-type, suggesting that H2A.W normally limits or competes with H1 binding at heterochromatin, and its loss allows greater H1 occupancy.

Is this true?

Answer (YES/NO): YES